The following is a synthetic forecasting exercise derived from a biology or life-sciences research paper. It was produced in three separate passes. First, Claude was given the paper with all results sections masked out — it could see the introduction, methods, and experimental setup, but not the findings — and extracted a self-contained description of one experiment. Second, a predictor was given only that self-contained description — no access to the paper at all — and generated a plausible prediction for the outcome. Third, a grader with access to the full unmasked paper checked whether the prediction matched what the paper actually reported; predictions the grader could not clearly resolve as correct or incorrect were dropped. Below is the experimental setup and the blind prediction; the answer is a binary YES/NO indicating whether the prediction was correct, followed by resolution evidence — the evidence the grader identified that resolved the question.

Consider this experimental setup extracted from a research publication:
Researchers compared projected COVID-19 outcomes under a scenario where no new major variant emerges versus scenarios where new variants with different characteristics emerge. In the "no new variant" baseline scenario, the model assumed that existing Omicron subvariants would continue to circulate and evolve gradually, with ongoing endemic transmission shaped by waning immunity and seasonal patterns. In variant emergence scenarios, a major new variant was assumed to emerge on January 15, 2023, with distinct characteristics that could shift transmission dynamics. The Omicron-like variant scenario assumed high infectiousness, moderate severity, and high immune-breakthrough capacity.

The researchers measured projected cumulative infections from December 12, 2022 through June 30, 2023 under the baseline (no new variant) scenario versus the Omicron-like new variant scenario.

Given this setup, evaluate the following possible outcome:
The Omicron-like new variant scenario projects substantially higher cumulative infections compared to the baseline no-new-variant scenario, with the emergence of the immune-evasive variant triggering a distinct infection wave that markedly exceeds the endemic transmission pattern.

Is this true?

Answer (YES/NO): YES